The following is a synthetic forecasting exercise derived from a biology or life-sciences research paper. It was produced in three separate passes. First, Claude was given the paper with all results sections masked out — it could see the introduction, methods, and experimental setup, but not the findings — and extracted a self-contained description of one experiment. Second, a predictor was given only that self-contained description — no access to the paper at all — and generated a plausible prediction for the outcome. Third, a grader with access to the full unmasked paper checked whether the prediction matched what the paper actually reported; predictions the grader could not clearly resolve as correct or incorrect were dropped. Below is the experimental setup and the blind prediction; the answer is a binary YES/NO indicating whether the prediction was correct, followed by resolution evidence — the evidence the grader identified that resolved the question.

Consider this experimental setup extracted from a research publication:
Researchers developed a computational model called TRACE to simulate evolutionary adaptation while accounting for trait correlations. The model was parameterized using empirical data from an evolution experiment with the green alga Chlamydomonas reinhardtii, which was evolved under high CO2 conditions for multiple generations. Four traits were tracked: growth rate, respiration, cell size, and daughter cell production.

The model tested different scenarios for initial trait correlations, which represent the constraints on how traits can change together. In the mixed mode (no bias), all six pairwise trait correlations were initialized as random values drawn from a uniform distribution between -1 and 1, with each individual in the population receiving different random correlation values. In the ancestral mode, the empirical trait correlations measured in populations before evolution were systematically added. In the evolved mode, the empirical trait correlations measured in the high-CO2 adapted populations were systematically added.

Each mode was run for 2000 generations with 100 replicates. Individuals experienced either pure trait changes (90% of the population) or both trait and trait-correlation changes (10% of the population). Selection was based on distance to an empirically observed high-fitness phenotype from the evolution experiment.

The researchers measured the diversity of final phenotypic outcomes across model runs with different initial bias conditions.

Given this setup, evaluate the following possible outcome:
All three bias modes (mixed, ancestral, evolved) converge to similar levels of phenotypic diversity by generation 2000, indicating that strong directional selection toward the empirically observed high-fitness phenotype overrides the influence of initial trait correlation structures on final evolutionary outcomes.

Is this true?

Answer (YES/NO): NO